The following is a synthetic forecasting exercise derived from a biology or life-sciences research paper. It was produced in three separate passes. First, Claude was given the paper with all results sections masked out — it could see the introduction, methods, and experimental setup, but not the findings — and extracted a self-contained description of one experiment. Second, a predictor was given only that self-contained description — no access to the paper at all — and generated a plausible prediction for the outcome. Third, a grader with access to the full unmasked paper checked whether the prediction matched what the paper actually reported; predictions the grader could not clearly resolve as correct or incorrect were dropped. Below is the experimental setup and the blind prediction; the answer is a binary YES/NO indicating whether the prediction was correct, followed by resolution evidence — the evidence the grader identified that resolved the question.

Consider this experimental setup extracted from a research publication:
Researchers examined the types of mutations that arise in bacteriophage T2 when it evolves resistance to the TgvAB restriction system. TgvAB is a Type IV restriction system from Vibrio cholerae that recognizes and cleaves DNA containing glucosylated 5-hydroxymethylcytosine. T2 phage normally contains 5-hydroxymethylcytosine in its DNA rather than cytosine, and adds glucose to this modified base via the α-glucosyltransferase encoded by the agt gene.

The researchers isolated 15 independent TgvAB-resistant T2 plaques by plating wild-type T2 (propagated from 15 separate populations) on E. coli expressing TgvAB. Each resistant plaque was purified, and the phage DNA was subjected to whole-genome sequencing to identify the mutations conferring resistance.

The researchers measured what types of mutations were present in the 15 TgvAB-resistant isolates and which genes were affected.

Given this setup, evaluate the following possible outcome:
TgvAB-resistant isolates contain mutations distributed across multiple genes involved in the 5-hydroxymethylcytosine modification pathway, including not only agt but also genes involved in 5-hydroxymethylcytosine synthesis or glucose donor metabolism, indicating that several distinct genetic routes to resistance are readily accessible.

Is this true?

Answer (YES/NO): NO